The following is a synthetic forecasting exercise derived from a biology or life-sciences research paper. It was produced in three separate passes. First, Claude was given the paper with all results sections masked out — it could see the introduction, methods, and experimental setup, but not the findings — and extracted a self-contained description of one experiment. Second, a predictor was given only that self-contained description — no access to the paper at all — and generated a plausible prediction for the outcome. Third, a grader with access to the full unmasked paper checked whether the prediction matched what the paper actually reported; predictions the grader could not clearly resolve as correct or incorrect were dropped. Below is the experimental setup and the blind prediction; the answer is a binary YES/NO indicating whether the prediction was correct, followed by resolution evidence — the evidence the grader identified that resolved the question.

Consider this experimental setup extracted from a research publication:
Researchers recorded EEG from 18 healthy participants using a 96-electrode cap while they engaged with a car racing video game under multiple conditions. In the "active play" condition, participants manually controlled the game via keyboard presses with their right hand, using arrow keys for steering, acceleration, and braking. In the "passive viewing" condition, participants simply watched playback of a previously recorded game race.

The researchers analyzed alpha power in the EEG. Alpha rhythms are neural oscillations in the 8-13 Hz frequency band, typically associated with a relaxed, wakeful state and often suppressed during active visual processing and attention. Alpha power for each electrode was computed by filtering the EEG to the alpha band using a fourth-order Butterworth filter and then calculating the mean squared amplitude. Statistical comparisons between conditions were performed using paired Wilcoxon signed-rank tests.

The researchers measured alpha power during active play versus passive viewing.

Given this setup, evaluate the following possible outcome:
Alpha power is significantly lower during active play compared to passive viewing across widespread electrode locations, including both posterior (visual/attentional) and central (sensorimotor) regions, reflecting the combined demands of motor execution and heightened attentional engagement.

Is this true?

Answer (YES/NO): YES